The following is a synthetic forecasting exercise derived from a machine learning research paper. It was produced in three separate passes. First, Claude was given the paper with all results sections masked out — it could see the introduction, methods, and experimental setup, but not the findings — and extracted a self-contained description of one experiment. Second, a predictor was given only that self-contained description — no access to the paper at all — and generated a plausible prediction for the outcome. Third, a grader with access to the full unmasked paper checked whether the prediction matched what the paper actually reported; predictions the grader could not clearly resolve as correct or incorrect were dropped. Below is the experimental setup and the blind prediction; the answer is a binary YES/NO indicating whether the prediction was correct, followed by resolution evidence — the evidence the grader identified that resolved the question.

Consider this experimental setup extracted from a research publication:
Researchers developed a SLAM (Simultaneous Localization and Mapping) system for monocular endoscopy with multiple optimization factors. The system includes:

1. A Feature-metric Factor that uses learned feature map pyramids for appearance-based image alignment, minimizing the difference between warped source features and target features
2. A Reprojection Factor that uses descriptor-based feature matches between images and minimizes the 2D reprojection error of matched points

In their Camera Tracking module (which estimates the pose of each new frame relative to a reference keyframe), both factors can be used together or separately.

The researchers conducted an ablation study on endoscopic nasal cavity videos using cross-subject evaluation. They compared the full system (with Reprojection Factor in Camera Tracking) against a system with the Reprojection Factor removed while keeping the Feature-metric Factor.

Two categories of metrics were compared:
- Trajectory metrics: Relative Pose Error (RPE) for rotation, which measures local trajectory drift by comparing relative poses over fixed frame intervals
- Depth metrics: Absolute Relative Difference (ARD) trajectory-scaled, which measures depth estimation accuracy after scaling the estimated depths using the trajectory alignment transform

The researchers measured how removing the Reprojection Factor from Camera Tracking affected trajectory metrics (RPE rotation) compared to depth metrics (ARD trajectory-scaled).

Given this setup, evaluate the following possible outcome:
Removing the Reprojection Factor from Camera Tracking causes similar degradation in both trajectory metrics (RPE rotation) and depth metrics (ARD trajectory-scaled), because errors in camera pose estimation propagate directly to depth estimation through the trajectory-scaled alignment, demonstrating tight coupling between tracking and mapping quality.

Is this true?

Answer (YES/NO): NO